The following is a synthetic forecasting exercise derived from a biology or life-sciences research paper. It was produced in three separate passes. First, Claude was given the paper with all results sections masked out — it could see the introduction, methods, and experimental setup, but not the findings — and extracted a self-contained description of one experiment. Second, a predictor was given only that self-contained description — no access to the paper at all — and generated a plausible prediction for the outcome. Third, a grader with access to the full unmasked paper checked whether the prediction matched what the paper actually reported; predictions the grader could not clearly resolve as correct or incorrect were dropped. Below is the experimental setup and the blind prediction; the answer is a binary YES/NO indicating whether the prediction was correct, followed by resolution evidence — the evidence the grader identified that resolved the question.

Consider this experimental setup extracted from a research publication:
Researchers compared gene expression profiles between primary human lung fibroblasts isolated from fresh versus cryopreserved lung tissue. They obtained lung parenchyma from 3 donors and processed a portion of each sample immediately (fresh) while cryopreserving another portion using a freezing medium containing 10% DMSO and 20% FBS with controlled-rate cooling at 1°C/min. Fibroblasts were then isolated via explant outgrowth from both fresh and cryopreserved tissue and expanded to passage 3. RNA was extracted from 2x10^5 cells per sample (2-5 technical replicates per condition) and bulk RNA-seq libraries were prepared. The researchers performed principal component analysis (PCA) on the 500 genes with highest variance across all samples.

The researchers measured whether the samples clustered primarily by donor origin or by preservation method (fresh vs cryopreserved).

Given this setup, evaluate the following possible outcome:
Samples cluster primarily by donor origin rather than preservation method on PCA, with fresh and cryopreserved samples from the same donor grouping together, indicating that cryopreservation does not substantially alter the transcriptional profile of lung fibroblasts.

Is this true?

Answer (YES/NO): YES